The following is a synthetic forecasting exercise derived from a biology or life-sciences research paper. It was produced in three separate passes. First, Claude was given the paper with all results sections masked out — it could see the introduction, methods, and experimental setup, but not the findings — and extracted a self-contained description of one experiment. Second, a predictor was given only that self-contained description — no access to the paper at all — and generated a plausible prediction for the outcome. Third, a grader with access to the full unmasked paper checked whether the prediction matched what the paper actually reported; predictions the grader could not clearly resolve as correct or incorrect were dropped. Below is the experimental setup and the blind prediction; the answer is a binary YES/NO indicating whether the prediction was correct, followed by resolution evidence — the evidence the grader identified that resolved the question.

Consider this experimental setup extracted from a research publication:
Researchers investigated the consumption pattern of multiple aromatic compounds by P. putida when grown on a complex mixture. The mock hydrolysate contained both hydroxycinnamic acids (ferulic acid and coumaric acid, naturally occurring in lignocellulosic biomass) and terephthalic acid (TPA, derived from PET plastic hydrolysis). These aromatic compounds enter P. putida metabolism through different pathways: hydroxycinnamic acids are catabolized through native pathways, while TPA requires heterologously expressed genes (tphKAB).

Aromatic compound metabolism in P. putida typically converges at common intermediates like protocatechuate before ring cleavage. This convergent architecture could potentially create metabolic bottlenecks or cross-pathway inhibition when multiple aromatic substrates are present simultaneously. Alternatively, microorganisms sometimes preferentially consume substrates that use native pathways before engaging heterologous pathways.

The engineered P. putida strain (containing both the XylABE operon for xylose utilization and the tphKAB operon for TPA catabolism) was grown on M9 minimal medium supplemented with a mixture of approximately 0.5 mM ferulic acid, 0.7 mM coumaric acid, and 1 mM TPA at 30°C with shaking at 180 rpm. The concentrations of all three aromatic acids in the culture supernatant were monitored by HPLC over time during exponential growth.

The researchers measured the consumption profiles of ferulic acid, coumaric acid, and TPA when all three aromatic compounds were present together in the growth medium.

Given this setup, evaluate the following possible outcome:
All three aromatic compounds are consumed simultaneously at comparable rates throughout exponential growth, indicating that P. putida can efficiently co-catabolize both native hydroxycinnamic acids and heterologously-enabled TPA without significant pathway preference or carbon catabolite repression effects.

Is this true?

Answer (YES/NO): NO